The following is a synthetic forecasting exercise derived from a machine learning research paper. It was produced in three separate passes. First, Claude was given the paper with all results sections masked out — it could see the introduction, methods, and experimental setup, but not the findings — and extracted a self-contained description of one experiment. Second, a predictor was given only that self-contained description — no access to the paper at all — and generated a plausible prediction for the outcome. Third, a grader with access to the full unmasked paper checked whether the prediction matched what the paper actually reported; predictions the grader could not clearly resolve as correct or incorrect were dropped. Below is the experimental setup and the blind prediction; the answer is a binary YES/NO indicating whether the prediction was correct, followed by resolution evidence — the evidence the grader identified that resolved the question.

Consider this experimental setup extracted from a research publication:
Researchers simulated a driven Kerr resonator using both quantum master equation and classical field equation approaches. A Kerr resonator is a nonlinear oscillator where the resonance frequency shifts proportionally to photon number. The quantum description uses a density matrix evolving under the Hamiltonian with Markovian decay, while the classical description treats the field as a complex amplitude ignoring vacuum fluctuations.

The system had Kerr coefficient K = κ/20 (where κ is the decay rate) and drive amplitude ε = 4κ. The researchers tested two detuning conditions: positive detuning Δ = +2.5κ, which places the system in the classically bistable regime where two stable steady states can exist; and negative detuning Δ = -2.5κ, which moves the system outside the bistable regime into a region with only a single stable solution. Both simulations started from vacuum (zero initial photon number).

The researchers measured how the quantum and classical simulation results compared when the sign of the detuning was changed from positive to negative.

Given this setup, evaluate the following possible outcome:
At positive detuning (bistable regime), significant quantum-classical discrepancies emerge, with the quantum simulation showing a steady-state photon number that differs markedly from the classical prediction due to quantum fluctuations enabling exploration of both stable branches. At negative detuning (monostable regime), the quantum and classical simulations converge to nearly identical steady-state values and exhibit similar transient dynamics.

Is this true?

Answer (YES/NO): NO